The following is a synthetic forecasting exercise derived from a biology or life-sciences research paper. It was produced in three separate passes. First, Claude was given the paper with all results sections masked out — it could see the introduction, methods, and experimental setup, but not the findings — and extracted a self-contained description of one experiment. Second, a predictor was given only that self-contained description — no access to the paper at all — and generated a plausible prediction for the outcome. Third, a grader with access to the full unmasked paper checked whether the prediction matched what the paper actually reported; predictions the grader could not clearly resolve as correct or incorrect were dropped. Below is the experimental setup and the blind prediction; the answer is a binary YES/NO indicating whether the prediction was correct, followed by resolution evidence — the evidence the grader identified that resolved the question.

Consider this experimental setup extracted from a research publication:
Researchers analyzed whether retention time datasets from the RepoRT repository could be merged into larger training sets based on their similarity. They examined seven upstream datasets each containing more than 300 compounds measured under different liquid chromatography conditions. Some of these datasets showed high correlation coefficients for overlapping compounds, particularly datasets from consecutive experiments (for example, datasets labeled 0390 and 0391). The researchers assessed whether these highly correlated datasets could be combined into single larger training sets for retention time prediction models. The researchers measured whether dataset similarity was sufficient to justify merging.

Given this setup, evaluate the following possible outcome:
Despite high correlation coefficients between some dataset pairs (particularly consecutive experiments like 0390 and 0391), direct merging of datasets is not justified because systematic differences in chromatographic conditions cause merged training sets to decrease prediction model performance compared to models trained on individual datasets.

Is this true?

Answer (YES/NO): NO